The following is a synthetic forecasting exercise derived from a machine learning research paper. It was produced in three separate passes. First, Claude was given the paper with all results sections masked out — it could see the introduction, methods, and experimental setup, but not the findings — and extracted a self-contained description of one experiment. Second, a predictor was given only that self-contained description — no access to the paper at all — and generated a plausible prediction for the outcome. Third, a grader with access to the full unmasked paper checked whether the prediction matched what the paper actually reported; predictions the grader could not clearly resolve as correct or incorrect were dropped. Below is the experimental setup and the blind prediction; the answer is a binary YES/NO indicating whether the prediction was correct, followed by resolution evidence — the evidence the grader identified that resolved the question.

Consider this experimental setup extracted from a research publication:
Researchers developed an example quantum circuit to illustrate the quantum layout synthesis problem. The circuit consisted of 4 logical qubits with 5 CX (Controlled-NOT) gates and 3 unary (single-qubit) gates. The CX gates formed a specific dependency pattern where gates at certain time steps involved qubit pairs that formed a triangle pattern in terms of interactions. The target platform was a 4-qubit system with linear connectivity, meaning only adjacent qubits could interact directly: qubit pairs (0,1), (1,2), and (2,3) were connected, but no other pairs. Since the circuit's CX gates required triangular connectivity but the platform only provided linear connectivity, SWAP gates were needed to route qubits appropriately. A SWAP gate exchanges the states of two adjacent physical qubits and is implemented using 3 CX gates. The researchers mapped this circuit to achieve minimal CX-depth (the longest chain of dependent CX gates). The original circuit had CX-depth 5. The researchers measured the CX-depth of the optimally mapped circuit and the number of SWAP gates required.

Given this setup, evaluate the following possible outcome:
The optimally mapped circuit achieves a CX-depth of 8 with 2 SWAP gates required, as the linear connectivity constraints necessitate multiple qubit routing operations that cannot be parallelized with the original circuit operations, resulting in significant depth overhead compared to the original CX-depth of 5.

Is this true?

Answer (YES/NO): NO